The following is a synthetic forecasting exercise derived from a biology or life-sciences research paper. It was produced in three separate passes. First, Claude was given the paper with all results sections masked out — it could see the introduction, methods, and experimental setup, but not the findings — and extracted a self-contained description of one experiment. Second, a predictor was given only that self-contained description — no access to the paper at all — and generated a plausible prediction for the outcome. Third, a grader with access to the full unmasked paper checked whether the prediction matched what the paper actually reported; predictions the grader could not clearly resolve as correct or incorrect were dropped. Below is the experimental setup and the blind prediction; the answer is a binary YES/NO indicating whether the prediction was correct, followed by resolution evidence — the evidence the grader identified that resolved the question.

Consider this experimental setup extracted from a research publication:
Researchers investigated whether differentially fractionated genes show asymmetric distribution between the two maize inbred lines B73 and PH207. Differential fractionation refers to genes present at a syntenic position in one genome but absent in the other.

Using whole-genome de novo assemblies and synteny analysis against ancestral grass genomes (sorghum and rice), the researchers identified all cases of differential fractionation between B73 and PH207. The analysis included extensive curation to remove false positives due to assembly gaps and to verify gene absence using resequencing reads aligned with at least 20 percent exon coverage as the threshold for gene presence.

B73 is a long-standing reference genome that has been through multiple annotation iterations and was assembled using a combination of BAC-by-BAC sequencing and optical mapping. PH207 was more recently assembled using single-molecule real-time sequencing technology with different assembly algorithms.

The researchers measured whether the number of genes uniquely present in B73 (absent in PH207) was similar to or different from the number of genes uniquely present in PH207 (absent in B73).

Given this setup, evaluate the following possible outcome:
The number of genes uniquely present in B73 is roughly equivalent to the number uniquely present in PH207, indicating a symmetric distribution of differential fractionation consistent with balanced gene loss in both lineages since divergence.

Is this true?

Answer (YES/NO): NO